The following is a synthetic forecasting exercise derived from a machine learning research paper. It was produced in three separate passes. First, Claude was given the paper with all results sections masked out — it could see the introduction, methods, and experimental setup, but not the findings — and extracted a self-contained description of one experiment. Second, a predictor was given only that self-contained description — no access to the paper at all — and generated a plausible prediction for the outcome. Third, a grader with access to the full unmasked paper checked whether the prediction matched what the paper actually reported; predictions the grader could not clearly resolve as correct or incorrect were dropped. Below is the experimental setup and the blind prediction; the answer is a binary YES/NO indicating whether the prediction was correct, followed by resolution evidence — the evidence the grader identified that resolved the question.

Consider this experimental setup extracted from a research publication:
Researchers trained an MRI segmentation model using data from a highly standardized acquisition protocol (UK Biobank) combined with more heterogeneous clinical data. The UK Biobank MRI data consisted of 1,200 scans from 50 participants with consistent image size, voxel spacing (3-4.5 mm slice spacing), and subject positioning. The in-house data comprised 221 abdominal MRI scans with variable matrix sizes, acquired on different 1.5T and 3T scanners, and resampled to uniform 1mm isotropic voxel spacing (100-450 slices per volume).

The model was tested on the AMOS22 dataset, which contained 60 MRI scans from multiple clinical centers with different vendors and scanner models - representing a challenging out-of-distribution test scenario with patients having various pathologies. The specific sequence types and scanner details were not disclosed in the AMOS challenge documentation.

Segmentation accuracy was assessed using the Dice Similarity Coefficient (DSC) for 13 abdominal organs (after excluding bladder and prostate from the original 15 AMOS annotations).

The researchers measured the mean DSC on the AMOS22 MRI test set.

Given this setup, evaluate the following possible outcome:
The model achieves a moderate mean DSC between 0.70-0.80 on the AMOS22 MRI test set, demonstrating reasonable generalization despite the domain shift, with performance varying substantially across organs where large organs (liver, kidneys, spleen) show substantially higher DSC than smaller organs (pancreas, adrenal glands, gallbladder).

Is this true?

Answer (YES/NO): YES